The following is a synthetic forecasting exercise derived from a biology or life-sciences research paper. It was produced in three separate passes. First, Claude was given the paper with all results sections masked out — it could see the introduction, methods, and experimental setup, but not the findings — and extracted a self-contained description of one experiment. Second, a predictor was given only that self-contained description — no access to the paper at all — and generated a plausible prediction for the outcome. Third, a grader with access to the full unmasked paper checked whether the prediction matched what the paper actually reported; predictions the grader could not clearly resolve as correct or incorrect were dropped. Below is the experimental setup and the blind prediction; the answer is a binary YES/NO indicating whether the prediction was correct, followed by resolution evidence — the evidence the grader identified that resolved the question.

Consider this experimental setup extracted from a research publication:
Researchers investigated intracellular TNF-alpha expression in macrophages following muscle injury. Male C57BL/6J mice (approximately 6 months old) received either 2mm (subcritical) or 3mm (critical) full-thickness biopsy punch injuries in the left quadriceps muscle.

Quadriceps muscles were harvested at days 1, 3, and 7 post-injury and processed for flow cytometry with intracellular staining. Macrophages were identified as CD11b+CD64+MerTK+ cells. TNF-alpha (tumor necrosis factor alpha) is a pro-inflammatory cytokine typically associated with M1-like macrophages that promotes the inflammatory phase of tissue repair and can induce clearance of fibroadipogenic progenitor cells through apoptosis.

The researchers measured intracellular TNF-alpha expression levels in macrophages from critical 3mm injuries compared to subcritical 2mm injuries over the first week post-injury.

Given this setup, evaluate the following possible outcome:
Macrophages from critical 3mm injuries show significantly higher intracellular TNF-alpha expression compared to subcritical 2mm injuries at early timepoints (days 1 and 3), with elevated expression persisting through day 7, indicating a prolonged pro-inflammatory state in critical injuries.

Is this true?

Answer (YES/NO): NO